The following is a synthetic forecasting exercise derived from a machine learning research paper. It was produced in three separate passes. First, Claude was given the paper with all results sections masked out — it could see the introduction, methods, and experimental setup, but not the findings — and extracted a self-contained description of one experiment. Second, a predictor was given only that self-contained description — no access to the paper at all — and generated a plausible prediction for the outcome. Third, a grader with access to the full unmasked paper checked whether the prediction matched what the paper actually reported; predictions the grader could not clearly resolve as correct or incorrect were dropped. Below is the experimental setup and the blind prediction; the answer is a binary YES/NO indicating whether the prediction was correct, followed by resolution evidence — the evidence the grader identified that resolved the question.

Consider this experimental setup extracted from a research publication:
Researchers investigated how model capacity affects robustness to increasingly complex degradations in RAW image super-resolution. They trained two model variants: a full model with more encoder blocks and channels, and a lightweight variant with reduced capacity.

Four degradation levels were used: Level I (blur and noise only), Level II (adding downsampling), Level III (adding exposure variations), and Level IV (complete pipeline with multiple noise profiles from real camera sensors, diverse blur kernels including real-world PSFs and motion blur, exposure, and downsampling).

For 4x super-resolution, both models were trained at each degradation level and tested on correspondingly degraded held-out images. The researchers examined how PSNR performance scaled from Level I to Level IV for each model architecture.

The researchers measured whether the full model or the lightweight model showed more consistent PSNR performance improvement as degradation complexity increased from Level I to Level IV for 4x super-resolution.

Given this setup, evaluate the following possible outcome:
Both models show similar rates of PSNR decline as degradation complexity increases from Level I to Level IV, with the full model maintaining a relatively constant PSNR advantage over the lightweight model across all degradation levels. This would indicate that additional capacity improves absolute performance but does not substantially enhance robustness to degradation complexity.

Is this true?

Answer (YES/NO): NO